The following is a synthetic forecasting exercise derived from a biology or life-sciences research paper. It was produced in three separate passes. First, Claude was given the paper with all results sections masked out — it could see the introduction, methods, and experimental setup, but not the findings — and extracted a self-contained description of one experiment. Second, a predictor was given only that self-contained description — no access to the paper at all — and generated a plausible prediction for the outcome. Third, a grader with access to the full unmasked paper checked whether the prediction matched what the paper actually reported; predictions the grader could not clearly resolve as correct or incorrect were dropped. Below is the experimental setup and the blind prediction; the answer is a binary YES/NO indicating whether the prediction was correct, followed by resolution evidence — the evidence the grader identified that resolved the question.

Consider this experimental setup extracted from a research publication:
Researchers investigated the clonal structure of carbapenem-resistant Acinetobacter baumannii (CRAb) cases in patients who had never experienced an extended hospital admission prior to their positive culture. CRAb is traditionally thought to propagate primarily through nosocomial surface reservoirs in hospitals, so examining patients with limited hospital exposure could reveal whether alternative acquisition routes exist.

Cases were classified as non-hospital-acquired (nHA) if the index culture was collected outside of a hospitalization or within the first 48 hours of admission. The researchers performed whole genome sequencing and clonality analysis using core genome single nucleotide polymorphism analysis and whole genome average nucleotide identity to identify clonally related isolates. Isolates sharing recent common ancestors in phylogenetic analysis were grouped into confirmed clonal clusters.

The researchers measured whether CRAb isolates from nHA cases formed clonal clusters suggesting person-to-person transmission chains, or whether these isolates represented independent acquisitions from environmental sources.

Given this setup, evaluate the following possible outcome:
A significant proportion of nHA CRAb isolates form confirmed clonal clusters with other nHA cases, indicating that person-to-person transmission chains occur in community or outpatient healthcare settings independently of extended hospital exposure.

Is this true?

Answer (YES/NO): YES